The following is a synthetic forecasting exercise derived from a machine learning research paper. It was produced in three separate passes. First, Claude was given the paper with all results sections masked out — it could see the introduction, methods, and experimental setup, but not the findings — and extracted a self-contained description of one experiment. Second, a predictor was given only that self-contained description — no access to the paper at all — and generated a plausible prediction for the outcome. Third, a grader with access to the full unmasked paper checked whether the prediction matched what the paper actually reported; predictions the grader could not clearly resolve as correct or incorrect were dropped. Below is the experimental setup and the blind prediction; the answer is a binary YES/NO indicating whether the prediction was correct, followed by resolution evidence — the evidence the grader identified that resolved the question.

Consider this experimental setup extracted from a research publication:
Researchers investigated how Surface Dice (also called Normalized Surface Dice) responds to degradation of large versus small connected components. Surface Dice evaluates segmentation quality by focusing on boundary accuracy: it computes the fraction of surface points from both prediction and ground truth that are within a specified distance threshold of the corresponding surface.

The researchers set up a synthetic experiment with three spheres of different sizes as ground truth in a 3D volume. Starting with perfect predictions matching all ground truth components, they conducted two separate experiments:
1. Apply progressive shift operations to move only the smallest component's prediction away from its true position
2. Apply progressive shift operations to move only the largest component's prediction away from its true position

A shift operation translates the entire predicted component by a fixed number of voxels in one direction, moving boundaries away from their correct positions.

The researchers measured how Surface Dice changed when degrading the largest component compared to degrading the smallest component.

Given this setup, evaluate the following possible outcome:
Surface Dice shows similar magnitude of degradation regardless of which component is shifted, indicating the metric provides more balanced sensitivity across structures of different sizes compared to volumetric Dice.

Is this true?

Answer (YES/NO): NO